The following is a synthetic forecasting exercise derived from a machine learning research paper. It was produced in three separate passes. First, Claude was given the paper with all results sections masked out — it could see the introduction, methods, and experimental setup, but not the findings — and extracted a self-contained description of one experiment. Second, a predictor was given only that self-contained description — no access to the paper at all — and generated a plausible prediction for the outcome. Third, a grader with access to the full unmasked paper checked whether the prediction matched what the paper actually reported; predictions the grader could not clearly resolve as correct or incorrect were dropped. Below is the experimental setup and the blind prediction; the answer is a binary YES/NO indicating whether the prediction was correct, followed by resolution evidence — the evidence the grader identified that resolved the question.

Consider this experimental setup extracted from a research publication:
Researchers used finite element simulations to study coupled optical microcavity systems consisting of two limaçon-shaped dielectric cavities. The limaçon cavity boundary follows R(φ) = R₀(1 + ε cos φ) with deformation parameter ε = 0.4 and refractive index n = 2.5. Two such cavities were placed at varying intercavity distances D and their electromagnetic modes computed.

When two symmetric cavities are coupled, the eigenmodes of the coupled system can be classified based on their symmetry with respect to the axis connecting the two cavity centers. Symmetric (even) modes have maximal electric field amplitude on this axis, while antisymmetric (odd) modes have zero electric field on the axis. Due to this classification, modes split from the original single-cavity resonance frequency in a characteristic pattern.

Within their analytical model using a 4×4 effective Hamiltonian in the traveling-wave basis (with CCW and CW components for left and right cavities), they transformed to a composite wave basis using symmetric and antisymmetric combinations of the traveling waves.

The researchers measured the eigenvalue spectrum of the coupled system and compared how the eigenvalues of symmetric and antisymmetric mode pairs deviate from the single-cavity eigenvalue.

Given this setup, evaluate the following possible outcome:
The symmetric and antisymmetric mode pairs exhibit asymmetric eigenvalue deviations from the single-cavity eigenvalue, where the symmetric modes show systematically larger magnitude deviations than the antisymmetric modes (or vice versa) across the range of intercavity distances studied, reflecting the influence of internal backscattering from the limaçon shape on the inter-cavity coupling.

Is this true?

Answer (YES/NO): NO